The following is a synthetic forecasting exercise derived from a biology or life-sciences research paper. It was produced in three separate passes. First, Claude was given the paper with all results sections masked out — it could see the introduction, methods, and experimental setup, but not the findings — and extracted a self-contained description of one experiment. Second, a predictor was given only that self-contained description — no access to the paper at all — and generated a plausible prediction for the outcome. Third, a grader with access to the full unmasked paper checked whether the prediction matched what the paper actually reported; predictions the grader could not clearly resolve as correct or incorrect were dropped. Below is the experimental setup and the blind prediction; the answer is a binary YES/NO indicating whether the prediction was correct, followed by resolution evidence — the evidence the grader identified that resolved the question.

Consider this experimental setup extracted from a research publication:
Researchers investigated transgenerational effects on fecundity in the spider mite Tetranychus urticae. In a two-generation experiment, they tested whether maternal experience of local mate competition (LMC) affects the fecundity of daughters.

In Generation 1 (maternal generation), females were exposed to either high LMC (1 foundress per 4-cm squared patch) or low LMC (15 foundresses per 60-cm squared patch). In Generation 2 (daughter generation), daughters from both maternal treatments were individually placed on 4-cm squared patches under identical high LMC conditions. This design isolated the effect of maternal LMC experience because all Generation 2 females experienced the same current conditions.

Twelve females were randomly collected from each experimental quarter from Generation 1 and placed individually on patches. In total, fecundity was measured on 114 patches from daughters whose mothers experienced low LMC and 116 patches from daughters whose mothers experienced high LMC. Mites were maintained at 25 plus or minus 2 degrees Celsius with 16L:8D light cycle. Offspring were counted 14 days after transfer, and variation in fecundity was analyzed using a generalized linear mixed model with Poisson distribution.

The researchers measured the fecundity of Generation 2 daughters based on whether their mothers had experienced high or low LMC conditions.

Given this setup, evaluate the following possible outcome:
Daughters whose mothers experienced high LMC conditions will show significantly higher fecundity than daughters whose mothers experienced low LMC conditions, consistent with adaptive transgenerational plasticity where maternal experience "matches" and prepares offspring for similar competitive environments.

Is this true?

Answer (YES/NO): NO